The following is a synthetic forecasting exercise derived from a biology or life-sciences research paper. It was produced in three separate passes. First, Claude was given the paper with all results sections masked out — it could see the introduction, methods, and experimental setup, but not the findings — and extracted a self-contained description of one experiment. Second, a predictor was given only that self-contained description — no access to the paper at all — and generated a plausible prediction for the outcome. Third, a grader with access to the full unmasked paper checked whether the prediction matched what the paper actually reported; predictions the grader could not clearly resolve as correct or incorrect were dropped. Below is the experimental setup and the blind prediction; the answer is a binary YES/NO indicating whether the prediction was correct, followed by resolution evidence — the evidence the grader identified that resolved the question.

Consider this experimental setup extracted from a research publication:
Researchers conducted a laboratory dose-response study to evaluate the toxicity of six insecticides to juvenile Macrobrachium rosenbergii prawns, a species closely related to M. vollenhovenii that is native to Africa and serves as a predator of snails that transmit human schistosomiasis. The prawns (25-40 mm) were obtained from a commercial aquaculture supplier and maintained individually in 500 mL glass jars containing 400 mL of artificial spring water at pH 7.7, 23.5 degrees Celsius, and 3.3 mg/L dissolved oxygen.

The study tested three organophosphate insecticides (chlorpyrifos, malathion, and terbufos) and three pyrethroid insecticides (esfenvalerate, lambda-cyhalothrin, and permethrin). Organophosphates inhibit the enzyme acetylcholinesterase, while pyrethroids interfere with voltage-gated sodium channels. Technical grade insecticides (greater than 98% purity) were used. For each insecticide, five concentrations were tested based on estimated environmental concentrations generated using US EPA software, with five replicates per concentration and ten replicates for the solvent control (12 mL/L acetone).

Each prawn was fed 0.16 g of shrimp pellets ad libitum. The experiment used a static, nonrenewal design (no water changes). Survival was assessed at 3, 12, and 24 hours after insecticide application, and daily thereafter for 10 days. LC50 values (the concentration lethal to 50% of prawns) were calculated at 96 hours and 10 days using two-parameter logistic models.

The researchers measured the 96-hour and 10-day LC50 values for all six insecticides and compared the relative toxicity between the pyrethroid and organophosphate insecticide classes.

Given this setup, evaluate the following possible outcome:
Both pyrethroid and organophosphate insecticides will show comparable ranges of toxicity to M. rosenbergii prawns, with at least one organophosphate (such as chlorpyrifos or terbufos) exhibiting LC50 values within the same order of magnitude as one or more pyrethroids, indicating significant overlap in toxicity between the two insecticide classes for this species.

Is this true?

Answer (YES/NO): NO